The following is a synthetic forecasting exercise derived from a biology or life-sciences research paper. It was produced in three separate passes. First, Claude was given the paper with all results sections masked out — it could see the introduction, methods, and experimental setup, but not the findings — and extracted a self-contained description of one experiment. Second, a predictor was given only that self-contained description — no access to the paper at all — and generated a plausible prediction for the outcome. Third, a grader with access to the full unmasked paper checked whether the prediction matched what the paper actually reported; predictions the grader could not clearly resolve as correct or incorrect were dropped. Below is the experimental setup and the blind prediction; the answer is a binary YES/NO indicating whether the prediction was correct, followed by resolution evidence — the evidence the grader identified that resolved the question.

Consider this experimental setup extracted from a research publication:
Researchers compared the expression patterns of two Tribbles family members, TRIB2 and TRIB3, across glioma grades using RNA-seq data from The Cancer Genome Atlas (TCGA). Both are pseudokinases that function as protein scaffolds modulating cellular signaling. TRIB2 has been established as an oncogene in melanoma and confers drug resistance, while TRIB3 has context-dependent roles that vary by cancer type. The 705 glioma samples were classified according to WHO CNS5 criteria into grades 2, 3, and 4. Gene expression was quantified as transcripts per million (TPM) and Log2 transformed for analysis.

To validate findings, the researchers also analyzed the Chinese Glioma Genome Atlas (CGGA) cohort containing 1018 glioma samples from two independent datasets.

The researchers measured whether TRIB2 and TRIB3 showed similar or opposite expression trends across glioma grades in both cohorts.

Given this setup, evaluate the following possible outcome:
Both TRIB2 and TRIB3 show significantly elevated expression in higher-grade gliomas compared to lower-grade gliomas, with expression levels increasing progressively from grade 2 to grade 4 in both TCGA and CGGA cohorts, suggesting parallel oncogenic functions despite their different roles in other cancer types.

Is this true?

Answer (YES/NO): YES